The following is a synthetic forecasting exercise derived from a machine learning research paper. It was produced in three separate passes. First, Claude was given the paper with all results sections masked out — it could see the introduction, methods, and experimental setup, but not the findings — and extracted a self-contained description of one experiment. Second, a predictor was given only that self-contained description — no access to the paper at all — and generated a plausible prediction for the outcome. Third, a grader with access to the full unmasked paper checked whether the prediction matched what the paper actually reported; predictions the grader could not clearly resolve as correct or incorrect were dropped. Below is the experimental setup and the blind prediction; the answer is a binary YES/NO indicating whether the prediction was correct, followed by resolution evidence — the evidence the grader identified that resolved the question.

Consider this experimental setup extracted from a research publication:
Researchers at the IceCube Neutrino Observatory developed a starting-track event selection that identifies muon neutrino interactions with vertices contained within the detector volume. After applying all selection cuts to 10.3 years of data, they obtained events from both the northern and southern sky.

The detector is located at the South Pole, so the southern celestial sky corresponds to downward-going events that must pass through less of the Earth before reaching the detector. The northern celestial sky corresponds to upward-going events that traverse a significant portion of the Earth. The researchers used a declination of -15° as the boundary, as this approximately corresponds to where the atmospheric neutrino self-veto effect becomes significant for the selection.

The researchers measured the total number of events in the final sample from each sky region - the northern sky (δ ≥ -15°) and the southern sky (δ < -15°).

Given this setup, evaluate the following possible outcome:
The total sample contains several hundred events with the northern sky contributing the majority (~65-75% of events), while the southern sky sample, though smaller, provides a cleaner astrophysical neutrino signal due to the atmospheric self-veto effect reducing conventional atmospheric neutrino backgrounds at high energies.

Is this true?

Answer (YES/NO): NO